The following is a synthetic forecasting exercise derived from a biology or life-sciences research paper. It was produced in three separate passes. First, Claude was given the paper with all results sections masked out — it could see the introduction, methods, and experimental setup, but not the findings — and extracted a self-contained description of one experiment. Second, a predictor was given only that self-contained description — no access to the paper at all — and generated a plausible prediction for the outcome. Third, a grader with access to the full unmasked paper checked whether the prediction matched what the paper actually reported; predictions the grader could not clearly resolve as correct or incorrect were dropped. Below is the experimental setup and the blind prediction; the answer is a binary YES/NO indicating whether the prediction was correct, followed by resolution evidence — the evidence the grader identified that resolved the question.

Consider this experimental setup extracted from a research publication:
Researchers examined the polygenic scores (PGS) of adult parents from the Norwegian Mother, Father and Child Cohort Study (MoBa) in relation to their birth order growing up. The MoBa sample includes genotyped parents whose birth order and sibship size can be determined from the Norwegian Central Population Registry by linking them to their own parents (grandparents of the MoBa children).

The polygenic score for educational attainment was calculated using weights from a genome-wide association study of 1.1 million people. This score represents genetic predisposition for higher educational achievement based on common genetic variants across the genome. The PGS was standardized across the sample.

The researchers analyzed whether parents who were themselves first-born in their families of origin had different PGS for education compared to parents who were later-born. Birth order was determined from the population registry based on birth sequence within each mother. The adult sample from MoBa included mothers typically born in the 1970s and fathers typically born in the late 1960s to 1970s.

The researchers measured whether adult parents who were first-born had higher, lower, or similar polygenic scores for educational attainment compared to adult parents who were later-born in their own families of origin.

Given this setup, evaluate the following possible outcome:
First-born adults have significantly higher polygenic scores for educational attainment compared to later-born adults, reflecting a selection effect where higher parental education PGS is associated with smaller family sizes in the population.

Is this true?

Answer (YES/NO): NO